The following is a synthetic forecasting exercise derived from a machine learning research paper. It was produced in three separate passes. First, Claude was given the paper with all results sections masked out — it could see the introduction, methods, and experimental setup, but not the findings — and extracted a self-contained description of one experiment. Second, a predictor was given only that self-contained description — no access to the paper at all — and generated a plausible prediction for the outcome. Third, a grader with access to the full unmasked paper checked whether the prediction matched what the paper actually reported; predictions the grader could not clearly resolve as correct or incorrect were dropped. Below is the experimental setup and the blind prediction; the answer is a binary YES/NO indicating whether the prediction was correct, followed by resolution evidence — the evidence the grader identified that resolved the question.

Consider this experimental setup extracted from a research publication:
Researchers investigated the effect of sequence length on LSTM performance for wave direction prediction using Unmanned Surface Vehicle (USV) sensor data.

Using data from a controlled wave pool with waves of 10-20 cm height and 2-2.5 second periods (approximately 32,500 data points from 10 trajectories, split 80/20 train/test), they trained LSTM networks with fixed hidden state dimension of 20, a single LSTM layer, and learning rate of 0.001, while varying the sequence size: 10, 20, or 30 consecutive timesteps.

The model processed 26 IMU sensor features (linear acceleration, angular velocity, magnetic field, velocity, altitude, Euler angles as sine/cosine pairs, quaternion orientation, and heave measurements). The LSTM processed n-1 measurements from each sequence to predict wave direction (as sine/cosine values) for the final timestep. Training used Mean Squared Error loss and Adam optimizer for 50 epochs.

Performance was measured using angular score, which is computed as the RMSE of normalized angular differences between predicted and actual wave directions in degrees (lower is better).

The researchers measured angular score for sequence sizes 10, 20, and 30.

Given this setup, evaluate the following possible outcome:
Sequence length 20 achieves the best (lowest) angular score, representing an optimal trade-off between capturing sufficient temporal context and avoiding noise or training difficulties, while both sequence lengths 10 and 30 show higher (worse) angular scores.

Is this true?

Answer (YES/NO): NO